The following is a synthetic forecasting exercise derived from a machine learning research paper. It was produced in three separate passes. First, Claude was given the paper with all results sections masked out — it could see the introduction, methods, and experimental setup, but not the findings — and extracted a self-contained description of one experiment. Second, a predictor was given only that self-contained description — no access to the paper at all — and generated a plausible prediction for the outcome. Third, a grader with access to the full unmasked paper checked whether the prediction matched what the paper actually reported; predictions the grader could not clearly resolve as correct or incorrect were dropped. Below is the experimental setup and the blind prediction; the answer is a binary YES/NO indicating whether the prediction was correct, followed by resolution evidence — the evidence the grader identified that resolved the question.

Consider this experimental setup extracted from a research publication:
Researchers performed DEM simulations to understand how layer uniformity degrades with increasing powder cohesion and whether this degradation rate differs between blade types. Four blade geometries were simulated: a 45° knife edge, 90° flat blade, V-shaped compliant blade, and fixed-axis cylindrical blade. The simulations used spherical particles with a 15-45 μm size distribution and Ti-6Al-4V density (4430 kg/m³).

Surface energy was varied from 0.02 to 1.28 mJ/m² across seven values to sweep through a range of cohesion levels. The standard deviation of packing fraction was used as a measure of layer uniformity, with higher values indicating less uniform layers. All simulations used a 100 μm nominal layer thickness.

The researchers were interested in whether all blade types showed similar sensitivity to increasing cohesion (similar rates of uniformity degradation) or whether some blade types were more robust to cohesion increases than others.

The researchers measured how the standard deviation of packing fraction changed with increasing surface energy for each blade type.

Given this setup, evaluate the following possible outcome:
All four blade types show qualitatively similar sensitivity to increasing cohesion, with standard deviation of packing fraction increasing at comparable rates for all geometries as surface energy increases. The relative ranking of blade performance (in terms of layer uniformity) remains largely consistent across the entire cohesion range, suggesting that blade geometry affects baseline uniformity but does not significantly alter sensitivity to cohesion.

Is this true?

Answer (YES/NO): NO